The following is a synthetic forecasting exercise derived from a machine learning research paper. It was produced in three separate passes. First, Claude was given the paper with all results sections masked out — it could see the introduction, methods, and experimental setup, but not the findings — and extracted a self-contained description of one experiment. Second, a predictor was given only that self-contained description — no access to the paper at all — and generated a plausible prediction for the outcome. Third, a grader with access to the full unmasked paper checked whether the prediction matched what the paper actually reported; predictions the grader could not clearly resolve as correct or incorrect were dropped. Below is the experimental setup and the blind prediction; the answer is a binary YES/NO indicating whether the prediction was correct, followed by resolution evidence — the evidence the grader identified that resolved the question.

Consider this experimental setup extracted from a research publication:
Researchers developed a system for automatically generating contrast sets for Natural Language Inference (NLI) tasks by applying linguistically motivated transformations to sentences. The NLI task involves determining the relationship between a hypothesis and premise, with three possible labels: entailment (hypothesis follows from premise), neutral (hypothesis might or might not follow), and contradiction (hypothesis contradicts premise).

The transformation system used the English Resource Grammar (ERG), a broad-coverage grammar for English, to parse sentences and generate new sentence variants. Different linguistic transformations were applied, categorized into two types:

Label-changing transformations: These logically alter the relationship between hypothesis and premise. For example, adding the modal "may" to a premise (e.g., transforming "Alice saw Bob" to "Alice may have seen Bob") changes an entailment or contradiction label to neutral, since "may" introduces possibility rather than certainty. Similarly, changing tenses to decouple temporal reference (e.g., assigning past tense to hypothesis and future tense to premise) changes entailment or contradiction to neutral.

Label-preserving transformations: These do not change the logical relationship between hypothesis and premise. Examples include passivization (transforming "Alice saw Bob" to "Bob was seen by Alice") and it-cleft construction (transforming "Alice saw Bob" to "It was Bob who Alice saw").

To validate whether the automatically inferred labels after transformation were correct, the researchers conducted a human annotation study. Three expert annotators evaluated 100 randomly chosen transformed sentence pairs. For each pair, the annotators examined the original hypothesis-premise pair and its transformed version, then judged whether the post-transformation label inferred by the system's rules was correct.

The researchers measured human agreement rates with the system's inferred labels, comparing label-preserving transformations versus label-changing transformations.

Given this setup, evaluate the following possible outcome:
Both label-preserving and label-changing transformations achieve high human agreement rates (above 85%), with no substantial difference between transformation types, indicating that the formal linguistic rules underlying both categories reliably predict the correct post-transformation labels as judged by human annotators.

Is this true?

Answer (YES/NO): NO